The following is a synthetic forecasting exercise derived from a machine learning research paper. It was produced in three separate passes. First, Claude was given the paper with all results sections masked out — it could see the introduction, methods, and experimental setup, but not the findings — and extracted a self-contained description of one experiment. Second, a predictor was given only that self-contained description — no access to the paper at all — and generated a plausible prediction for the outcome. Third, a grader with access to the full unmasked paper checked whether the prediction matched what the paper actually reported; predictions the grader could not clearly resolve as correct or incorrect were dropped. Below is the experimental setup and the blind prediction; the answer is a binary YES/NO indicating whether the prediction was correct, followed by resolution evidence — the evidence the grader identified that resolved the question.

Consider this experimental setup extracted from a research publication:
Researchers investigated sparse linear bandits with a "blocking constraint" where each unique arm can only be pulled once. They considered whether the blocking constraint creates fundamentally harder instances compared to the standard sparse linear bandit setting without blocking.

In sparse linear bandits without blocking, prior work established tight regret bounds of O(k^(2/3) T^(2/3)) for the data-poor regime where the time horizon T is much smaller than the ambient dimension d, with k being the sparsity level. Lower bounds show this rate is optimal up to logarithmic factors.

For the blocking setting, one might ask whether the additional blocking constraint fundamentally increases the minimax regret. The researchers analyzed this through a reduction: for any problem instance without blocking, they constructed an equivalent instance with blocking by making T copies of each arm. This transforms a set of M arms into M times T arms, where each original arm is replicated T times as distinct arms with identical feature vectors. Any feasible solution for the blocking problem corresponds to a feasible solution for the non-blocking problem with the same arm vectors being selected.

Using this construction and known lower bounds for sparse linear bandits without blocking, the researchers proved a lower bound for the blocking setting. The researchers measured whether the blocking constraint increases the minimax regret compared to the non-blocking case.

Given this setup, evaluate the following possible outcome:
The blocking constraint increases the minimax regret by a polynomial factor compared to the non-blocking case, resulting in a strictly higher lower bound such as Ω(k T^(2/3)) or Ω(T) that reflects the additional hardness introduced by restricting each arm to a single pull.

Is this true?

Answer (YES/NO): NO